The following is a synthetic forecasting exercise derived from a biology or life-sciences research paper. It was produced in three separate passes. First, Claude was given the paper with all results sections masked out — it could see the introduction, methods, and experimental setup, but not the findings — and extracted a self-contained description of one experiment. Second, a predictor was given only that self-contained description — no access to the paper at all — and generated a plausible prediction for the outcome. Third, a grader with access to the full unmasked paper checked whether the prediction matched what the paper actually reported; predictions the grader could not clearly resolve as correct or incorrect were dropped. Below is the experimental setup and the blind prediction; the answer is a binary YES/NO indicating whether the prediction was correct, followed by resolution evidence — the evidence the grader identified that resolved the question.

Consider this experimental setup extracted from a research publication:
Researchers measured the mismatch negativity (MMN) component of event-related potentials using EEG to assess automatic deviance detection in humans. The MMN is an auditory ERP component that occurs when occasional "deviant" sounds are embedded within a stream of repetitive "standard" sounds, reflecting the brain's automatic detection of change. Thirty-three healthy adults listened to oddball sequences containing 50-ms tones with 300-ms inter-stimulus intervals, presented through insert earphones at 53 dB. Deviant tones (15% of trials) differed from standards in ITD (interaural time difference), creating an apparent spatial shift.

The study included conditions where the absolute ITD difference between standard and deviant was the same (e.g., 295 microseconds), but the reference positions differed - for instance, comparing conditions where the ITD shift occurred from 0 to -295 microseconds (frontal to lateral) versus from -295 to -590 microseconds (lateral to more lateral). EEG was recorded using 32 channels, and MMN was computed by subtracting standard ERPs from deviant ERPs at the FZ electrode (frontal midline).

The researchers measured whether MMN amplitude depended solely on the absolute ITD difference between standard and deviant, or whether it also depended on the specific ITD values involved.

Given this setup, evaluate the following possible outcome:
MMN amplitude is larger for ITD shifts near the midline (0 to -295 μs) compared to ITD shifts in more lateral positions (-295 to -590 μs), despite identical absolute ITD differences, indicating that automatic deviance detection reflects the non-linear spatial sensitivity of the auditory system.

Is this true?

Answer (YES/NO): YES